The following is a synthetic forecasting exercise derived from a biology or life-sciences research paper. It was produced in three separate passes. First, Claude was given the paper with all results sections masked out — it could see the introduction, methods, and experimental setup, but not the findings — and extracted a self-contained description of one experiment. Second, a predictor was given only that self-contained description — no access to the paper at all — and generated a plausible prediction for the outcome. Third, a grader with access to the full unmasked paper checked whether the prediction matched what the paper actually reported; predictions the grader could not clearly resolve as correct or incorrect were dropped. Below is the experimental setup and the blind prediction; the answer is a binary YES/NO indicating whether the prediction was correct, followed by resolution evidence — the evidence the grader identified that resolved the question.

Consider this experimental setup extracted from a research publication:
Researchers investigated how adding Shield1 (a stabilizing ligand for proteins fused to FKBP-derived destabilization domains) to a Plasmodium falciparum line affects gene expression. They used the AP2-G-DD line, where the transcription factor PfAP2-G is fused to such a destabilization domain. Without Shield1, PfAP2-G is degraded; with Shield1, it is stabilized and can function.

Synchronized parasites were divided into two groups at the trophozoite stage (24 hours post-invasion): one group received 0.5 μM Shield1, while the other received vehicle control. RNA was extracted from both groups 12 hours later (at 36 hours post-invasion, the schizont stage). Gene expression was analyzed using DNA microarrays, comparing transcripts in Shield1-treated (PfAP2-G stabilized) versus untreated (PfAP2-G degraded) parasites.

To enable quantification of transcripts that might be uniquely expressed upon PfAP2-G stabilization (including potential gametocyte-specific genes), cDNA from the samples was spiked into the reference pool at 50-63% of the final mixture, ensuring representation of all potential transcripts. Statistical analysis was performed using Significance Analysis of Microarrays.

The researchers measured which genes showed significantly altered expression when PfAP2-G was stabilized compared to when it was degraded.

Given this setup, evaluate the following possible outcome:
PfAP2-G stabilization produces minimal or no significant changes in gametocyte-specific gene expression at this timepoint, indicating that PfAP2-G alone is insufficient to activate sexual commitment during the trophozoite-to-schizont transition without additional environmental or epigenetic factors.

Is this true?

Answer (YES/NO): NO